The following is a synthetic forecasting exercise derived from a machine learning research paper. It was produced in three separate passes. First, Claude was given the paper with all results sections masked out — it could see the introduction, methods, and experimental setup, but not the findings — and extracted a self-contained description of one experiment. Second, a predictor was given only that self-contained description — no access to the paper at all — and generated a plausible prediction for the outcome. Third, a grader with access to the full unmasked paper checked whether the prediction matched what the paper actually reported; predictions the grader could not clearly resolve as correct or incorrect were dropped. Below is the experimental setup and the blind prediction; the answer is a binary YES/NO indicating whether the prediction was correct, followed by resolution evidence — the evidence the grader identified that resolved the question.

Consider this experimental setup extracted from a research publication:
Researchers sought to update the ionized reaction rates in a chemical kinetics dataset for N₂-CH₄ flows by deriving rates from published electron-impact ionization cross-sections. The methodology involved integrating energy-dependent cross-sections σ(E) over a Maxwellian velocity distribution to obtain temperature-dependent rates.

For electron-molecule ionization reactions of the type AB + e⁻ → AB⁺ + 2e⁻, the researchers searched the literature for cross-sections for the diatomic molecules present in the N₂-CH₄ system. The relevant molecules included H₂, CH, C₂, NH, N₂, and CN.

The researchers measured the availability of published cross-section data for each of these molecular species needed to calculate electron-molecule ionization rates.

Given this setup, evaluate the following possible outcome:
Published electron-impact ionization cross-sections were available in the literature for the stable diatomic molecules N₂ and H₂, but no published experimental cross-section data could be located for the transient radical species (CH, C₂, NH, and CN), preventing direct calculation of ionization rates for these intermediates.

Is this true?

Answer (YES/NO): NO